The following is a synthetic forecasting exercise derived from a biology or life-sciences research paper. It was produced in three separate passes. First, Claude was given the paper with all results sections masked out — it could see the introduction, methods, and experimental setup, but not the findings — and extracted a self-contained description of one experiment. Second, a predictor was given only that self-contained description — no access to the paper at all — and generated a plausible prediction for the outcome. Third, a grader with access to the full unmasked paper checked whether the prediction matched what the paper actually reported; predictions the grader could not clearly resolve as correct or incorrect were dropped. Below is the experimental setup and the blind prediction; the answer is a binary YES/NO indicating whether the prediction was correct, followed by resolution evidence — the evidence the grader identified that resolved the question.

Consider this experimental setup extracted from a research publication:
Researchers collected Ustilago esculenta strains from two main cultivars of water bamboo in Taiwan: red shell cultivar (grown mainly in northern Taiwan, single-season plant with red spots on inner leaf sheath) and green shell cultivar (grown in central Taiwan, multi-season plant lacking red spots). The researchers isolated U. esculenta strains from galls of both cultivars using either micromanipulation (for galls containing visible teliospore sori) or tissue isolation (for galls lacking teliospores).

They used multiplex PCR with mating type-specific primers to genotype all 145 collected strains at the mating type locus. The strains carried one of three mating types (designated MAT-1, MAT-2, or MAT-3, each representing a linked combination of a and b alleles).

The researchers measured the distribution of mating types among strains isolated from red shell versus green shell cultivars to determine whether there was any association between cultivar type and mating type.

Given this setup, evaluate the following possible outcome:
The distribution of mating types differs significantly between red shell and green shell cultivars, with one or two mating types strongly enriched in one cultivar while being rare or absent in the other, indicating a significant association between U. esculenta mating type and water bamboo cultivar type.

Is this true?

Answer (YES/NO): NO